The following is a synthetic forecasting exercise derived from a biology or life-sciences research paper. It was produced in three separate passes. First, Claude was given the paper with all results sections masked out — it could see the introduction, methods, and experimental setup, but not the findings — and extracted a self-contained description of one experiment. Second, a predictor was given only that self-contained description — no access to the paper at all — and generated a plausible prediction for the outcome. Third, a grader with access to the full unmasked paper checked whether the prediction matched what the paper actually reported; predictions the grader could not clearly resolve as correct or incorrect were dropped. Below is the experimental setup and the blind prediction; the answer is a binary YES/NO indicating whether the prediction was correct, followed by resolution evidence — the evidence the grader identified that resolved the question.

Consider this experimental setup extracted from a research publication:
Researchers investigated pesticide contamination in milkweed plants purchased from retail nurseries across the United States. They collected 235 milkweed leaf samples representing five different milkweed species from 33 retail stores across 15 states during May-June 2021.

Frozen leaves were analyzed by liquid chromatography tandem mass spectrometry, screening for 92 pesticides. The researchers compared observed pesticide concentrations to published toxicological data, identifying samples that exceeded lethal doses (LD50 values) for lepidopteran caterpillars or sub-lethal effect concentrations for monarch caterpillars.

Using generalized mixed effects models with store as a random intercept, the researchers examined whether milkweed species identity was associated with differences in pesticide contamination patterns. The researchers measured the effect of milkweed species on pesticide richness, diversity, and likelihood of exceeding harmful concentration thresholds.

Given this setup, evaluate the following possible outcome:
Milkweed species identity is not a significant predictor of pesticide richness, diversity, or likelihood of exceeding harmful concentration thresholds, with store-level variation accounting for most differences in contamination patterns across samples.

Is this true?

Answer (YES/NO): NO